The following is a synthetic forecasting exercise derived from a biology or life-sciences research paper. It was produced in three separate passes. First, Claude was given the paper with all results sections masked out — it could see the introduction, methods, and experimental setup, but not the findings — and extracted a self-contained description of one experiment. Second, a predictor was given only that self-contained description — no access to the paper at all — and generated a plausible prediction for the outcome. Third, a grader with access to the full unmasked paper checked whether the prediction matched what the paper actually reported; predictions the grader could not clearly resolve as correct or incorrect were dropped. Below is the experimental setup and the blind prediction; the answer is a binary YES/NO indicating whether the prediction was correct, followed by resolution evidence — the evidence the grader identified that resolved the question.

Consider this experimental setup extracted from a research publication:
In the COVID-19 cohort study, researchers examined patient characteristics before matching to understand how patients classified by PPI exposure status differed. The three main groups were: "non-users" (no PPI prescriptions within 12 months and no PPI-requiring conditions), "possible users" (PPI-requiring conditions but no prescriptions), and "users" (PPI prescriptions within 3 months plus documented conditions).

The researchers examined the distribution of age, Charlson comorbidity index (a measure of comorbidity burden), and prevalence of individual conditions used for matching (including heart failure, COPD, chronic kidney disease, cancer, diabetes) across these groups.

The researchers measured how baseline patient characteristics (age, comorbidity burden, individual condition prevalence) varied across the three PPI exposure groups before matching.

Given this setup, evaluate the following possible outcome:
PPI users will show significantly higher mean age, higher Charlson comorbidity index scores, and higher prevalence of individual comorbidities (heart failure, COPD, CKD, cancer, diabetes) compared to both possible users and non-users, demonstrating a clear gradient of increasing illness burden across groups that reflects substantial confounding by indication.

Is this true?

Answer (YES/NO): NO